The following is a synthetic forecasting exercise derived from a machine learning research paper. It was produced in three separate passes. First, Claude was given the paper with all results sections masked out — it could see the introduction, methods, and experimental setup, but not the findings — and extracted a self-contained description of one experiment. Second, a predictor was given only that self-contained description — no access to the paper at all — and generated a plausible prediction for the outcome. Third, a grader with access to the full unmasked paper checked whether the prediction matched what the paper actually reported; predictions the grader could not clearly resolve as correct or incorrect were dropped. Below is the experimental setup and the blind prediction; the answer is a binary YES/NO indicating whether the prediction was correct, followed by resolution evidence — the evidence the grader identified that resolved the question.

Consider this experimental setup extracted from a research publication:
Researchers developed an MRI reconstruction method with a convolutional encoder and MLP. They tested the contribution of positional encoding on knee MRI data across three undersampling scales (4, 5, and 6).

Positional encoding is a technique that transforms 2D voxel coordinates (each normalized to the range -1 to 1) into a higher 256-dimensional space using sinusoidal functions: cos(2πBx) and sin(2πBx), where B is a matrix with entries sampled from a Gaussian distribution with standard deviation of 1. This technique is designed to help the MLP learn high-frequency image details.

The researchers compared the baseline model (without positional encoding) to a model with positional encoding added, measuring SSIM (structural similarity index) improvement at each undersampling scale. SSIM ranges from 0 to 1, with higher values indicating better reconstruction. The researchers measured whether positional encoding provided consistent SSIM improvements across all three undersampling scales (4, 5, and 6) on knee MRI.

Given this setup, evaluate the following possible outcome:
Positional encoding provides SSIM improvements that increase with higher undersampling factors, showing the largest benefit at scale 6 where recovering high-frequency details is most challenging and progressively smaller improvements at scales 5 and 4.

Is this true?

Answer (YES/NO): NO